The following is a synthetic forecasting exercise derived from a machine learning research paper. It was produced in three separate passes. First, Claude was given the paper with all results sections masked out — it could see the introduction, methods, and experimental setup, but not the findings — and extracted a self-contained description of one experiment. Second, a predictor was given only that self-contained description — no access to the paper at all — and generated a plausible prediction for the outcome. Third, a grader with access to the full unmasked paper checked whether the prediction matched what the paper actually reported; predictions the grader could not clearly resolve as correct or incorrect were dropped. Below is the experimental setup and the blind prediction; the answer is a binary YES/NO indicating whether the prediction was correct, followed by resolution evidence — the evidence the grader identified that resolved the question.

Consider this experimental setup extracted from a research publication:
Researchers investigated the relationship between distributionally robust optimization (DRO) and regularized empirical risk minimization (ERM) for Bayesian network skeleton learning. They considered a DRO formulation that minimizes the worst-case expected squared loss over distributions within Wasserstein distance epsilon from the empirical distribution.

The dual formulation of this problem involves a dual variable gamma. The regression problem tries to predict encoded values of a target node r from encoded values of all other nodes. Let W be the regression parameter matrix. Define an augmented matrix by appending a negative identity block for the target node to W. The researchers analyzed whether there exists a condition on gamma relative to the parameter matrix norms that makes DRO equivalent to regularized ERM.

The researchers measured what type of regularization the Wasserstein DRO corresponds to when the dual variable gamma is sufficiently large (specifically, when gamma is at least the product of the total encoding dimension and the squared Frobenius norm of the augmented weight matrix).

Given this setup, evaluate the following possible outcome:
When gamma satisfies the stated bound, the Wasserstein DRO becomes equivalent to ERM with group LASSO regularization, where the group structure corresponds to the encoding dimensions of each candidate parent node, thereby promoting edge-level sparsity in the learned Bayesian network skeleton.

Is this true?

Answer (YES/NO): NO